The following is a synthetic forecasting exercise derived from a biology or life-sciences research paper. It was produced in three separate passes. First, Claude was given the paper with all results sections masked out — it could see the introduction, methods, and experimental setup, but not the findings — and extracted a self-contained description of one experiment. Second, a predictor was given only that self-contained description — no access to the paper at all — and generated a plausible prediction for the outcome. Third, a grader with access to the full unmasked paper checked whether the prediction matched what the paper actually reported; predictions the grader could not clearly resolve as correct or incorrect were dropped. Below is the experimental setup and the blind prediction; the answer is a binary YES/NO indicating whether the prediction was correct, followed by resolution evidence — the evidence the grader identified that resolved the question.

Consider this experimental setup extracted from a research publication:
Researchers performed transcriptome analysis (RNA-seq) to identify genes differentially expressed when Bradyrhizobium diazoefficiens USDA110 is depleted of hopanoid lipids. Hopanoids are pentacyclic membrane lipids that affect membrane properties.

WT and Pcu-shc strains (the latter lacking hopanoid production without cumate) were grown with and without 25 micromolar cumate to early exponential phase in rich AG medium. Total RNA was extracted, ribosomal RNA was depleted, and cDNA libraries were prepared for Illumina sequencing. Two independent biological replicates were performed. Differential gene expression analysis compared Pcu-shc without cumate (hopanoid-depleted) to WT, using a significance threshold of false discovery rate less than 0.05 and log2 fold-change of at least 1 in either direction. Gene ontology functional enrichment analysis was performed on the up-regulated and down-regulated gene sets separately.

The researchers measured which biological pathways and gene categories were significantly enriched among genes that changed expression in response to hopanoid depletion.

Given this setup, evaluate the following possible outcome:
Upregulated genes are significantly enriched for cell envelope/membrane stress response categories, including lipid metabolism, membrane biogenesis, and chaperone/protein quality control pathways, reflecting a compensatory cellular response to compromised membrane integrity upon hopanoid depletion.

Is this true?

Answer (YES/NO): NO